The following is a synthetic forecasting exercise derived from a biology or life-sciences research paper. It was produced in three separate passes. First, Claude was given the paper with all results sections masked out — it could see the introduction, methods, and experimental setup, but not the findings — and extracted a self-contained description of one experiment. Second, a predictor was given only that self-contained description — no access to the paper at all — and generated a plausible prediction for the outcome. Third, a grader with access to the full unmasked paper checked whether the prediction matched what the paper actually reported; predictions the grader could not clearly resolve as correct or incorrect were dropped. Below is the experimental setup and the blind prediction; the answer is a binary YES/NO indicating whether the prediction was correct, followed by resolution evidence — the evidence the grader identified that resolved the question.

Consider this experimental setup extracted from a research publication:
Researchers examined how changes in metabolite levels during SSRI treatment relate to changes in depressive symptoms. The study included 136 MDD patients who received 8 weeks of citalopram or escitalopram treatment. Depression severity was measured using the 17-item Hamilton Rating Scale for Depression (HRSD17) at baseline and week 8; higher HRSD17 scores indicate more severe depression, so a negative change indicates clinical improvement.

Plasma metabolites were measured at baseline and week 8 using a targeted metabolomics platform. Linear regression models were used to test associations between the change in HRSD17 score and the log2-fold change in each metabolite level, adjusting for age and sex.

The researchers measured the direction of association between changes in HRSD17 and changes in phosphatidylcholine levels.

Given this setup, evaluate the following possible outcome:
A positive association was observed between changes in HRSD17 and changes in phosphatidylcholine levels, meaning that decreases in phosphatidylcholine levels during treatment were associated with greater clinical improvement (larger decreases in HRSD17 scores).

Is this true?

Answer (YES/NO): NO